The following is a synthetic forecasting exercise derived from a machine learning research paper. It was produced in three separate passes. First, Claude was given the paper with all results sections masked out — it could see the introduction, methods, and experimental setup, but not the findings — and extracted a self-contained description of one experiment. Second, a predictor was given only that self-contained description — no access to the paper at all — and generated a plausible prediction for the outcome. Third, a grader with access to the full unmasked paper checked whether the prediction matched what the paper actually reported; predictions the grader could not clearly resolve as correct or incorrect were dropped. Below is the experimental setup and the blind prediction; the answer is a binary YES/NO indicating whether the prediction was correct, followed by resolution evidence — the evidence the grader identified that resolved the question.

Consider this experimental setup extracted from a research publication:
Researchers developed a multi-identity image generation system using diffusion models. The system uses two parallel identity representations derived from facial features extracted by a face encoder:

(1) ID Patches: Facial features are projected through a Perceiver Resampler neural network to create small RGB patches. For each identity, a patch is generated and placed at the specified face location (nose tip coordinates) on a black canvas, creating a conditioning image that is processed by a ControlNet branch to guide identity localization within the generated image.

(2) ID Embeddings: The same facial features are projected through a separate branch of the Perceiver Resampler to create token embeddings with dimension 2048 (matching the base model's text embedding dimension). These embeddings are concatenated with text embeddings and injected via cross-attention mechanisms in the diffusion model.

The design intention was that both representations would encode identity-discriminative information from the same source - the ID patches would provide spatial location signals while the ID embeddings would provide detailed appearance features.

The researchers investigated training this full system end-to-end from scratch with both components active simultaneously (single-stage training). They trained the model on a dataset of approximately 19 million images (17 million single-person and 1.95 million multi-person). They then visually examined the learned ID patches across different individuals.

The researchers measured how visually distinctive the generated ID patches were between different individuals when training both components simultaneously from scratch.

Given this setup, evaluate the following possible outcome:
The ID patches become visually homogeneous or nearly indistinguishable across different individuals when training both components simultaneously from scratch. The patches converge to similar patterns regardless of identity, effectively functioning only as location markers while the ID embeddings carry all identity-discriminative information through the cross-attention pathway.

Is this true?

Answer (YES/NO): YES